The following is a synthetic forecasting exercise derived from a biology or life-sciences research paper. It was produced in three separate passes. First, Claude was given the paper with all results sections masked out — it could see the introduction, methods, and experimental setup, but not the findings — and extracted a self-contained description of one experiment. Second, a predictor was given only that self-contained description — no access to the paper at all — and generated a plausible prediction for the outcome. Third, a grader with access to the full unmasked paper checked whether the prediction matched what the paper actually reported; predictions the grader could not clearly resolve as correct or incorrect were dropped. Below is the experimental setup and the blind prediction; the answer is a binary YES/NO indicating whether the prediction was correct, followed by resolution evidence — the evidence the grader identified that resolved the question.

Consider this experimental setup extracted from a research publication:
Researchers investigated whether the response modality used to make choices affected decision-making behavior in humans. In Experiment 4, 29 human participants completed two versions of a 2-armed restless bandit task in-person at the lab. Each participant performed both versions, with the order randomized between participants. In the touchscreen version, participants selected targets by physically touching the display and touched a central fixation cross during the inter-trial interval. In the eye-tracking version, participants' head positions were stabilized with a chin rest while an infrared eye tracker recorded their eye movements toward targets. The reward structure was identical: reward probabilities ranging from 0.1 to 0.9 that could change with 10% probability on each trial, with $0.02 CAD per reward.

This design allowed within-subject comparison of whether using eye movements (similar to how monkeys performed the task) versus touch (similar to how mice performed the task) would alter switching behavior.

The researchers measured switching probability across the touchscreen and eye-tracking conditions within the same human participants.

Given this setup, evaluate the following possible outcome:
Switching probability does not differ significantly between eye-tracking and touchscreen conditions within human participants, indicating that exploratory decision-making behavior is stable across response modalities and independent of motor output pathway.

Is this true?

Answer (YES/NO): YES